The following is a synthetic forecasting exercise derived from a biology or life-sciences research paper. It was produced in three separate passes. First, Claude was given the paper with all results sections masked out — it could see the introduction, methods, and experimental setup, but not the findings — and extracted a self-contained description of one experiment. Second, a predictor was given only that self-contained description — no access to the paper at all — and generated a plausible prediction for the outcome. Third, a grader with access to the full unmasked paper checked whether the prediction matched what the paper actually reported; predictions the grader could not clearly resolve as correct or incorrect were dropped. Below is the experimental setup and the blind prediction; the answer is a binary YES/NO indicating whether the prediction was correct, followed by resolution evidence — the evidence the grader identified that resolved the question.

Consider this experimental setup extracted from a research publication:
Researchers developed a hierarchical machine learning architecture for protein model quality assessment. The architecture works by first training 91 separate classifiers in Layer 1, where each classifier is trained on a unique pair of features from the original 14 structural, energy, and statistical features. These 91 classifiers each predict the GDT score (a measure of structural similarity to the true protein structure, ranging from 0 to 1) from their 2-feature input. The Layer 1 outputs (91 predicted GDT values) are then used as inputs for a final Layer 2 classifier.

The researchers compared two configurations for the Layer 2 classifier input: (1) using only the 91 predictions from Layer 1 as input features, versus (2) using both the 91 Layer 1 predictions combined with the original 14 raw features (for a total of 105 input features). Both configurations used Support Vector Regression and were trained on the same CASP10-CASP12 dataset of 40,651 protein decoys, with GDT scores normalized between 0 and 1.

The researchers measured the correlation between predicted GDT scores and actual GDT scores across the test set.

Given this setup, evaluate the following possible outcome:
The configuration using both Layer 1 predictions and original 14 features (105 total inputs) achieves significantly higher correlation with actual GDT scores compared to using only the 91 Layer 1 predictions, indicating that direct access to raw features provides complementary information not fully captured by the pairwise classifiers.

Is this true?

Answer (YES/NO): NO